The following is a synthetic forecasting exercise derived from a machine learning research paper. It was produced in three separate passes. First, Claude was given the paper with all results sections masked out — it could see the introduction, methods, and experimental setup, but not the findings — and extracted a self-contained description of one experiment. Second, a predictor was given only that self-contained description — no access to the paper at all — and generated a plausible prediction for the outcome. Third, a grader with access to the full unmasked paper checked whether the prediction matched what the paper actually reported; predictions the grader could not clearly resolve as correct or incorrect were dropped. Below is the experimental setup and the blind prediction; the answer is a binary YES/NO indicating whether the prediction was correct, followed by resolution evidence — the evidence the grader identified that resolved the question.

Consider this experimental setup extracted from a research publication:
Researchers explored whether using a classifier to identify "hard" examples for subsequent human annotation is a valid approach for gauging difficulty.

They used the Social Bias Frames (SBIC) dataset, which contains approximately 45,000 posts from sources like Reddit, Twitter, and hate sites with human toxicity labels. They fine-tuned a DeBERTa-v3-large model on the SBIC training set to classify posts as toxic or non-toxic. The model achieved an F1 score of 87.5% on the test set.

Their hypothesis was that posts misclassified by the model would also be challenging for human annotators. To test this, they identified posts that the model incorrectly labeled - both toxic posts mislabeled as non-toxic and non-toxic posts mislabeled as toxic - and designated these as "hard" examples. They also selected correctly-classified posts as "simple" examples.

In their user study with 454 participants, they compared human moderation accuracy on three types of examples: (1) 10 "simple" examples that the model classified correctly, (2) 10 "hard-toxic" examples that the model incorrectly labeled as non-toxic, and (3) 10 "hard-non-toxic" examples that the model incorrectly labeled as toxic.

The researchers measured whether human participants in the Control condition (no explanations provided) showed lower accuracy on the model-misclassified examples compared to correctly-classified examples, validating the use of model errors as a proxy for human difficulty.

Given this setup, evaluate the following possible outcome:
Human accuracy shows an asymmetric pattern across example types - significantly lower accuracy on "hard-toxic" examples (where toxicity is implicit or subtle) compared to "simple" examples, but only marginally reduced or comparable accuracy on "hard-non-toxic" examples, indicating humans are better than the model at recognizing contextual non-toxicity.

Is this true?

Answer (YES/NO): NO